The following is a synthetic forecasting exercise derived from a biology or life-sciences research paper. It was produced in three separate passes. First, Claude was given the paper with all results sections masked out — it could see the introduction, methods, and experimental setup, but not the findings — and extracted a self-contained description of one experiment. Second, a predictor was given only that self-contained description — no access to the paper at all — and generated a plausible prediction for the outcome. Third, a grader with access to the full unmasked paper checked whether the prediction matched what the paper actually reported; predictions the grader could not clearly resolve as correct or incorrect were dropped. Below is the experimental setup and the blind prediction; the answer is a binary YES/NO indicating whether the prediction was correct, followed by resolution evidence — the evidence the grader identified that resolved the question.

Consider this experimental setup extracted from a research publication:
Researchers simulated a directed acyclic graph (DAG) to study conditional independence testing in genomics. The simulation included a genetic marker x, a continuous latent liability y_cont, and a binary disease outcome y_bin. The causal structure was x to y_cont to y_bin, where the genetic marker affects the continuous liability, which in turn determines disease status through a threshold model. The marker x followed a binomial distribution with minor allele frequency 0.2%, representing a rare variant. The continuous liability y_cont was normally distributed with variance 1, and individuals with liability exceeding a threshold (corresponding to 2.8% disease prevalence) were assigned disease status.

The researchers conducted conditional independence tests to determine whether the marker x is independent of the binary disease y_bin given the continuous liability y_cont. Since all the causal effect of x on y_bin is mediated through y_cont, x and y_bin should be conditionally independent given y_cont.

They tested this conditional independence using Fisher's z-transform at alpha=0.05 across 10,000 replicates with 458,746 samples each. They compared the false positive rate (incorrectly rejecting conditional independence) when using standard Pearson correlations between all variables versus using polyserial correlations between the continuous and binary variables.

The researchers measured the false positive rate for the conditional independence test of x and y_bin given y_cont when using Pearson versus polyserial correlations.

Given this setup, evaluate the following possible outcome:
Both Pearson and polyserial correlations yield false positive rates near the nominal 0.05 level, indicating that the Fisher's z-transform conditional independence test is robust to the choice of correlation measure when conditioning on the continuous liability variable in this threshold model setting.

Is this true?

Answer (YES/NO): NO